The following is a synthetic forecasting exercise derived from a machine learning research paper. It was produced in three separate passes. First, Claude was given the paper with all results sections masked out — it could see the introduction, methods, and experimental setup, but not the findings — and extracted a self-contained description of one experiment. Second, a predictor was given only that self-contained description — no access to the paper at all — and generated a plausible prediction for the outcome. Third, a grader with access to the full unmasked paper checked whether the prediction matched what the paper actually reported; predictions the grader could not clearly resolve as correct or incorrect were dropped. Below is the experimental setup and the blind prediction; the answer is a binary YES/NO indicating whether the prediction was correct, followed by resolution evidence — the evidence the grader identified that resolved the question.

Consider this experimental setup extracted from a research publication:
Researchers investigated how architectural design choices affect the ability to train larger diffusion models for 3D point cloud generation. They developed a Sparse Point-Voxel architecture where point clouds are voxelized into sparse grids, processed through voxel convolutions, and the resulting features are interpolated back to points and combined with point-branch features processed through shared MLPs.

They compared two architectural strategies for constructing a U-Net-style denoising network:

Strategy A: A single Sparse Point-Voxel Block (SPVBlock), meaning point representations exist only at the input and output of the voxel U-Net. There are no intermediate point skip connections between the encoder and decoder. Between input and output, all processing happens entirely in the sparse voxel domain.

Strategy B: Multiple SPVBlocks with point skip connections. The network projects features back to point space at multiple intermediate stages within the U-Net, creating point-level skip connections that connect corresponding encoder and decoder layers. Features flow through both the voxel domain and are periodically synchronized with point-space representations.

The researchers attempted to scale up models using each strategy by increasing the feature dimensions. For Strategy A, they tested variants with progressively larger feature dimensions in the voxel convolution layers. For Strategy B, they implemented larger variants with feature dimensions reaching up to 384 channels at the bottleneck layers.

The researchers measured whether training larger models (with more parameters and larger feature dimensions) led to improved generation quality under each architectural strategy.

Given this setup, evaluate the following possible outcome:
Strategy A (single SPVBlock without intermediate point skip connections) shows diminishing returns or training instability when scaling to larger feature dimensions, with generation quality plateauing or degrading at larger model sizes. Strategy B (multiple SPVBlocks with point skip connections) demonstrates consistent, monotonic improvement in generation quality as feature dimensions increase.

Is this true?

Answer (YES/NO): YES